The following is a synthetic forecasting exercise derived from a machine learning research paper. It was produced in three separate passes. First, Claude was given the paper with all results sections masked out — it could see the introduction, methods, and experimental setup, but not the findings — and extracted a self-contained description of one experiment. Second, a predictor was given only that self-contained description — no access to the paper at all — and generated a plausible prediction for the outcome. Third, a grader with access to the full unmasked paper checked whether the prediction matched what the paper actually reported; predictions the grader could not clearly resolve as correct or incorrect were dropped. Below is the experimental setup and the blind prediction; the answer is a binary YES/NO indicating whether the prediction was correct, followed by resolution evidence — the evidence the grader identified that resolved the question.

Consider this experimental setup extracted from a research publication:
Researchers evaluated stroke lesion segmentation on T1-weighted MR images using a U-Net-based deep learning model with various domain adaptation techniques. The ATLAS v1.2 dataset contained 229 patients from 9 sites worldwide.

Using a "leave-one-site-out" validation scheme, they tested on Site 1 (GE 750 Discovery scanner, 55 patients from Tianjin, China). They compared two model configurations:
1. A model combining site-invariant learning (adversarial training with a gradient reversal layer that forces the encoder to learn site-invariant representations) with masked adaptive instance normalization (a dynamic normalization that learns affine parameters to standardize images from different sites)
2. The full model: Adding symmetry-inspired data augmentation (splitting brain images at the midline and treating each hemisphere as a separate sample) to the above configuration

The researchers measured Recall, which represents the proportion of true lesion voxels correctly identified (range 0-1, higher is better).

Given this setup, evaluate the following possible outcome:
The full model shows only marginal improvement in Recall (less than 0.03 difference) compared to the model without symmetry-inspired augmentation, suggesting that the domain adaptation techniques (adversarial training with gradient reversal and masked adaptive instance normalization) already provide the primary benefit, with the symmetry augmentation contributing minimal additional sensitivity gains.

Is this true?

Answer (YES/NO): NO